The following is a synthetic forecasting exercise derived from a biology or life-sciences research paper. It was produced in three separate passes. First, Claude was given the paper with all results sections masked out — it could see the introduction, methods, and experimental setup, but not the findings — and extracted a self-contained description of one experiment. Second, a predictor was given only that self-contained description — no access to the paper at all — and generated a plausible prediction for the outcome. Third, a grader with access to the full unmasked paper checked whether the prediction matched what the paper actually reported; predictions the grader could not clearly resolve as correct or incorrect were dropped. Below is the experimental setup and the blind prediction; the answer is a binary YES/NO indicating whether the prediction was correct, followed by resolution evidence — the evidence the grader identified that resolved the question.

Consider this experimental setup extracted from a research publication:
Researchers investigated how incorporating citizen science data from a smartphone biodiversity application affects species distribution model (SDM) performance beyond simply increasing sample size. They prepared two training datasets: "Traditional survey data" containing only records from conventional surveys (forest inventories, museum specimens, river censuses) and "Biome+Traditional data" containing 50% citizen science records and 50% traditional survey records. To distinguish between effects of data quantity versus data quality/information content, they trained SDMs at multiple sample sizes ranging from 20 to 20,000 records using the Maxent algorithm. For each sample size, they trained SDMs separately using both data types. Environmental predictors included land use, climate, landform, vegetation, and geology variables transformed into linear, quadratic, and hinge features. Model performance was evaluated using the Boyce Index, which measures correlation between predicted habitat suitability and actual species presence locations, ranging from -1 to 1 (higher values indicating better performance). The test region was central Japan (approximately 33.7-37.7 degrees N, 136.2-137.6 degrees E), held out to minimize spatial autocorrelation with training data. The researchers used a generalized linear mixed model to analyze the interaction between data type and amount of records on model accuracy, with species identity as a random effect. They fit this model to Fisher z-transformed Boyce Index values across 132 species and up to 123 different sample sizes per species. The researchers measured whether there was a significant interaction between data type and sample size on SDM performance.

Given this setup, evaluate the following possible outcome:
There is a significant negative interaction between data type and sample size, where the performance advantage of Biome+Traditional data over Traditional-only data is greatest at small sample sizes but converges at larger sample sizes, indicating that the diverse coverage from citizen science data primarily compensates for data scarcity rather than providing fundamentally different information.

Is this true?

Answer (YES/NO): NO